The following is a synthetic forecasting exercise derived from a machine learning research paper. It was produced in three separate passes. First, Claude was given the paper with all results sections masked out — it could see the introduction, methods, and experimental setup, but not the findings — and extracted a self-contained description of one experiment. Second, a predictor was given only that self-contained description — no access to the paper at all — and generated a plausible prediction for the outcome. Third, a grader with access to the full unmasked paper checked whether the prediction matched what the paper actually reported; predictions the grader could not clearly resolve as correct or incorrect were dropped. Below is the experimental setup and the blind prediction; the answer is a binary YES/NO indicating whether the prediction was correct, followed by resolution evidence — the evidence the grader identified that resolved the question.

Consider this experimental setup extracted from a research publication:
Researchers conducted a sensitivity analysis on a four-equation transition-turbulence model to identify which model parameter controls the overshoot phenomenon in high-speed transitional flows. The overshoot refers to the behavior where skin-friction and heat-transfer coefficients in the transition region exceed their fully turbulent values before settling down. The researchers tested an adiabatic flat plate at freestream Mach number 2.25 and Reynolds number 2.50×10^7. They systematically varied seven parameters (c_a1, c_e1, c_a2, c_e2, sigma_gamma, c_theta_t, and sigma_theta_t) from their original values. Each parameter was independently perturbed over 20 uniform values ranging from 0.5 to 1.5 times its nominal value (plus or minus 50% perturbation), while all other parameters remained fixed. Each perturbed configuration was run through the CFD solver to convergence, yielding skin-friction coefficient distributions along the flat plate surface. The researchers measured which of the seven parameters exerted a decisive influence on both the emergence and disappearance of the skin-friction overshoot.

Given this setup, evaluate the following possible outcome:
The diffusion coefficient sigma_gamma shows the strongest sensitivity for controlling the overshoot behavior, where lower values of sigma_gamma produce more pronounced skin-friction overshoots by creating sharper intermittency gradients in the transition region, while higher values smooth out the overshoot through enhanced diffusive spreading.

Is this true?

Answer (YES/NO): NO